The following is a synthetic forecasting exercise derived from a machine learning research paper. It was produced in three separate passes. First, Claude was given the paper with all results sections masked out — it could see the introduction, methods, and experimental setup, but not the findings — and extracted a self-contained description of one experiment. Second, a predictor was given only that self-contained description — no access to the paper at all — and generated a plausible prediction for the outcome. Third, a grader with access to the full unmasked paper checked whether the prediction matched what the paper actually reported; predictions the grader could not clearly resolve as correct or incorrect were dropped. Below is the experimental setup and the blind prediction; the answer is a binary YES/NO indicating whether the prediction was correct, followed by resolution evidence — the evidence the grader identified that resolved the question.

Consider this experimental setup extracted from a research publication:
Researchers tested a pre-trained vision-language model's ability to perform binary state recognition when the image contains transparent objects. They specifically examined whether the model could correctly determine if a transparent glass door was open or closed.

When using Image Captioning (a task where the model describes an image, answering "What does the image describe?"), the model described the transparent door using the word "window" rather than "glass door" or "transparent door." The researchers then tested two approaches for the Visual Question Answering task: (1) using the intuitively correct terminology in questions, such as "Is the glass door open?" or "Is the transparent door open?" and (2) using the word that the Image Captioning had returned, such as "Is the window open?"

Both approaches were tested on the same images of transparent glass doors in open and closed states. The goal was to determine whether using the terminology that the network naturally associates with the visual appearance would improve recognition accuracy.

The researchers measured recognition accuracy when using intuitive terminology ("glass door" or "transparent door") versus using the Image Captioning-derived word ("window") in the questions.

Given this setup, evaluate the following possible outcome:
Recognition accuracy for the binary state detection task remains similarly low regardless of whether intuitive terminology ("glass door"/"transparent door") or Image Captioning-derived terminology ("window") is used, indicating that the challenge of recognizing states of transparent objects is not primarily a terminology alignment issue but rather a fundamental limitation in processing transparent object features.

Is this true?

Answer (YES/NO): NO